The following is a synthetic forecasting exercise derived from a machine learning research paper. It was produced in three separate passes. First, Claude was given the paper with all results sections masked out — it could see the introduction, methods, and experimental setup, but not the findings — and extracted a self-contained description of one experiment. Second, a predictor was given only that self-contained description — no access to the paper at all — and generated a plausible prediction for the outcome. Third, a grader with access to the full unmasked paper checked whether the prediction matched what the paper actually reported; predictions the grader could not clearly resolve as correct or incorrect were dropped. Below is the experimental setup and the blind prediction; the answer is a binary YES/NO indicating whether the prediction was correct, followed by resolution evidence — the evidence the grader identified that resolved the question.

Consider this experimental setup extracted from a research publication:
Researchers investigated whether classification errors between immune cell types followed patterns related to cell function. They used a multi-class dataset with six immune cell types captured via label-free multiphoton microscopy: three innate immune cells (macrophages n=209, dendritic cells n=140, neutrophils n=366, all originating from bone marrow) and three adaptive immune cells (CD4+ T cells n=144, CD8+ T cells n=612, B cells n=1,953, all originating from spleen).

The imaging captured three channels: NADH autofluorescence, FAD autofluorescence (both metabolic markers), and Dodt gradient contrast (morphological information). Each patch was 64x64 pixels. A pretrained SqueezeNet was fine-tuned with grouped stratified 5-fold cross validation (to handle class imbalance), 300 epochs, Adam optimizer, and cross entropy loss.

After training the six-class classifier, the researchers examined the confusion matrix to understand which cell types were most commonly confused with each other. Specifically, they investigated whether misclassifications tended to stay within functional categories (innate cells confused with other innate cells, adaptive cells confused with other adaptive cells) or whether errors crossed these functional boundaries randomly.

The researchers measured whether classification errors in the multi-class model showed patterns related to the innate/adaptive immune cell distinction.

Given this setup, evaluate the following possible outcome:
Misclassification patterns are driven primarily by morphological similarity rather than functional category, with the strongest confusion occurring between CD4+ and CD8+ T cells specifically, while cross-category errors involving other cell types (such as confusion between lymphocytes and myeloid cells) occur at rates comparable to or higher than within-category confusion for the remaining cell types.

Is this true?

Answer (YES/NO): NO